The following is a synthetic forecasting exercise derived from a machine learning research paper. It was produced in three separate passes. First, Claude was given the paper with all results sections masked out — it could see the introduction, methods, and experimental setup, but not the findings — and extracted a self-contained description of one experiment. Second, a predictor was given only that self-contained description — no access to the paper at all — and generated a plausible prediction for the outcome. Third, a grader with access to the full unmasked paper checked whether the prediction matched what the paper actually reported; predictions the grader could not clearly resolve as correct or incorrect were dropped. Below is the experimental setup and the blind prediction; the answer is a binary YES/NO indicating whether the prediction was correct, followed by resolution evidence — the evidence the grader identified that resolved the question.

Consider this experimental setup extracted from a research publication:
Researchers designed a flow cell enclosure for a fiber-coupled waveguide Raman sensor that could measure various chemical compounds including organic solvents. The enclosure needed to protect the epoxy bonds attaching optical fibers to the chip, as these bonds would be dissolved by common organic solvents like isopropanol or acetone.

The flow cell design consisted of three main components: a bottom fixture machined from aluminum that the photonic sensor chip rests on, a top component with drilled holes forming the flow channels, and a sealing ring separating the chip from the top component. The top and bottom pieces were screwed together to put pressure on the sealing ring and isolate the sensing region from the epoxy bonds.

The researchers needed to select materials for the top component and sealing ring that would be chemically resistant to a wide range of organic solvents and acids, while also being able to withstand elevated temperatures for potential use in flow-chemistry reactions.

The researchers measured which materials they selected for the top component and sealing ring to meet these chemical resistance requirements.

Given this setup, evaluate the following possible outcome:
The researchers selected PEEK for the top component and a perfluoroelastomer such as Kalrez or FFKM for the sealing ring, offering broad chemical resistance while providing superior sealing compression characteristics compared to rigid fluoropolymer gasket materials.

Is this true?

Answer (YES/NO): NO